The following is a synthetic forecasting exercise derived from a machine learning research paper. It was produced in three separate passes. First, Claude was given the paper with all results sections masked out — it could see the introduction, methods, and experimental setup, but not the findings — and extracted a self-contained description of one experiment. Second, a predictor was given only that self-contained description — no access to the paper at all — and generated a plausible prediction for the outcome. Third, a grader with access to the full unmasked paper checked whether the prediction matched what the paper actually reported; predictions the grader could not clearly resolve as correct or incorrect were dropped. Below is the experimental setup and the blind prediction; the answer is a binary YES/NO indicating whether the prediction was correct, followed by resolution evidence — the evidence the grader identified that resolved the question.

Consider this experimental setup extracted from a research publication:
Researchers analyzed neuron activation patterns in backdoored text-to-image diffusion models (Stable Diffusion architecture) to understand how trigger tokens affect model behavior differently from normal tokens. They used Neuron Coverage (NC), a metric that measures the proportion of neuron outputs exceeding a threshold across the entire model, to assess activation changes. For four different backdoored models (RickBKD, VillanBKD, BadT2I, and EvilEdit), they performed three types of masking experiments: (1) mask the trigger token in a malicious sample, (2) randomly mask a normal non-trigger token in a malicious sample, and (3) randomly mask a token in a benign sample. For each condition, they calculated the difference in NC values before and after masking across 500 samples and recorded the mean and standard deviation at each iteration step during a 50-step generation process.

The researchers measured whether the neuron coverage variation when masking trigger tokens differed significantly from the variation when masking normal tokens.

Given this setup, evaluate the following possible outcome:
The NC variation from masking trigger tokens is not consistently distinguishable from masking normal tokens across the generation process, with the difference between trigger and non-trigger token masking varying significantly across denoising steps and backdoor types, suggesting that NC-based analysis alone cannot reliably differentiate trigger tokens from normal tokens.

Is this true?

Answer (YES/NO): NO